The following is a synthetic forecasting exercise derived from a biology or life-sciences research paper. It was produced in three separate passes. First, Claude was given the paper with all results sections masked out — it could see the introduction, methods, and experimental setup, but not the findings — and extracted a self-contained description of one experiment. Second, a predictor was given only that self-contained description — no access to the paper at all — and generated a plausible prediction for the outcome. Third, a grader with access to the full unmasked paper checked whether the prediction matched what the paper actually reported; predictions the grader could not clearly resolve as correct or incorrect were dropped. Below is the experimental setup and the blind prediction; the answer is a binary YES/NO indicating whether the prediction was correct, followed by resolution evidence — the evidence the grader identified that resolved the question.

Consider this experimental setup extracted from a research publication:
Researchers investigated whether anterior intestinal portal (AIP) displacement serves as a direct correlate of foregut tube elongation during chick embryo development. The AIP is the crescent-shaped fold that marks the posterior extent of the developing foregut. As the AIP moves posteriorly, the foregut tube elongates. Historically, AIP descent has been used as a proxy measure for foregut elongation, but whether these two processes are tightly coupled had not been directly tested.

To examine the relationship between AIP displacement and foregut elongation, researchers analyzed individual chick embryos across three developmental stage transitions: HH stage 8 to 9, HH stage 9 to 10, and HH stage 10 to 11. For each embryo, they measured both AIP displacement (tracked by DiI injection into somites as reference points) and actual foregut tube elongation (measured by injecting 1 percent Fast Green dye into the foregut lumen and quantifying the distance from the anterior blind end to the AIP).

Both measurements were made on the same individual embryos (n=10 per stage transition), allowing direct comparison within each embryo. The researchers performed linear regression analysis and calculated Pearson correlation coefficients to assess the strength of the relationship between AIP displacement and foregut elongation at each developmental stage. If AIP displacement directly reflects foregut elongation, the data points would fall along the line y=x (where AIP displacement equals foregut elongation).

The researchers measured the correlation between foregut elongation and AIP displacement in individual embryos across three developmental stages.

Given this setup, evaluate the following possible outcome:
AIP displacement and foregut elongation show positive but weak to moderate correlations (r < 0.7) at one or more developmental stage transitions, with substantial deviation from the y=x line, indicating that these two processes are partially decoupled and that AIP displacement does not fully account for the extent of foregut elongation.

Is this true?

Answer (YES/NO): YES